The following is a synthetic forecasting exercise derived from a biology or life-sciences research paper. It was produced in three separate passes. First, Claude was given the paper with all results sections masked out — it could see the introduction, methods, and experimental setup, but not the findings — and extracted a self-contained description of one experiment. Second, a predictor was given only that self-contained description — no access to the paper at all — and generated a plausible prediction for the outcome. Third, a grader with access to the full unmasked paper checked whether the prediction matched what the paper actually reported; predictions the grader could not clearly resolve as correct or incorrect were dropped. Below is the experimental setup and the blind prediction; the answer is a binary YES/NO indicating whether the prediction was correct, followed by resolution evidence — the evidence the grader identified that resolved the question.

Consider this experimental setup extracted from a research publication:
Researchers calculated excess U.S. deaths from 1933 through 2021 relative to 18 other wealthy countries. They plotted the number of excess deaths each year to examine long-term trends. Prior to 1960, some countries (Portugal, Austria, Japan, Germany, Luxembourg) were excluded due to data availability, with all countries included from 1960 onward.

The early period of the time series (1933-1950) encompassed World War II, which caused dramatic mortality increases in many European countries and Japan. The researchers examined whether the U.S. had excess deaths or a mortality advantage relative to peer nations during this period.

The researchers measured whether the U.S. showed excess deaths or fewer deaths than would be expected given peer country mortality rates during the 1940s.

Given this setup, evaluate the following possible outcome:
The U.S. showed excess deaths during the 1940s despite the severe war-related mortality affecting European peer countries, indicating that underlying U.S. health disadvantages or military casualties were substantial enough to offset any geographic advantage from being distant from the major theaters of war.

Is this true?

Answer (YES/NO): NO